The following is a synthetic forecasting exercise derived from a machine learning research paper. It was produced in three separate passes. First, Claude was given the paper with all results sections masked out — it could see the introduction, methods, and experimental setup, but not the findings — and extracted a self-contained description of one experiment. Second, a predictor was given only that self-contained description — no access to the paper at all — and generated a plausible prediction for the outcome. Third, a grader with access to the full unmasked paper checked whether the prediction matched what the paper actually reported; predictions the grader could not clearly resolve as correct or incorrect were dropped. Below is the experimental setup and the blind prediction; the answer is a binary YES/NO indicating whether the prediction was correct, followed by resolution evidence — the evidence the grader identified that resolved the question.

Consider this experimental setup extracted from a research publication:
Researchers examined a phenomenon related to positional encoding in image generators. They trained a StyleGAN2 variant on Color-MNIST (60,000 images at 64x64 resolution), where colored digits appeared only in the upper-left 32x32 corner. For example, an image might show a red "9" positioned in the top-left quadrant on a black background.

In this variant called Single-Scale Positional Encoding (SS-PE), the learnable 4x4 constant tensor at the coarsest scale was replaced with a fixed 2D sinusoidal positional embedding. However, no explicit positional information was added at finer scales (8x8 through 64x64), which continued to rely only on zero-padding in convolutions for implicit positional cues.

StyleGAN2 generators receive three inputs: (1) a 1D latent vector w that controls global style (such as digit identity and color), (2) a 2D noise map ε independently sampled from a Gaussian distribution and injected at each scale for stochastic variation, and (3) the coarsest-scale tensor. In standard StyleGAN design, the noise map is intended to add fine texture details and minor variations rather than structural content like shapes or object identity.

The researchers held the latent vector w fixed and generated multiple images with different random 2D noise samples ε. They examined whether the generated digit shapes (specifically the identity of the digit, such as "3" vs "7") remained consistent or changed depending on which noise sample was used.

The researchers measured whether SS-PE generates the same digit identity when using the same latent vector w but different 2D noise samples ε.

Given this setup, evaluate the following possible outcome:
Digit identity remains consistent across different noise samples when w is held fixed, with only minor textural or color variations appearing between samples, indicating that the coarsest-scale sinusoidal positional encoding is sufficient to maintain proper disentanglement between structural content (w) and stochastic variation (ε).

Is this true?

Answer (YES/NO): NO